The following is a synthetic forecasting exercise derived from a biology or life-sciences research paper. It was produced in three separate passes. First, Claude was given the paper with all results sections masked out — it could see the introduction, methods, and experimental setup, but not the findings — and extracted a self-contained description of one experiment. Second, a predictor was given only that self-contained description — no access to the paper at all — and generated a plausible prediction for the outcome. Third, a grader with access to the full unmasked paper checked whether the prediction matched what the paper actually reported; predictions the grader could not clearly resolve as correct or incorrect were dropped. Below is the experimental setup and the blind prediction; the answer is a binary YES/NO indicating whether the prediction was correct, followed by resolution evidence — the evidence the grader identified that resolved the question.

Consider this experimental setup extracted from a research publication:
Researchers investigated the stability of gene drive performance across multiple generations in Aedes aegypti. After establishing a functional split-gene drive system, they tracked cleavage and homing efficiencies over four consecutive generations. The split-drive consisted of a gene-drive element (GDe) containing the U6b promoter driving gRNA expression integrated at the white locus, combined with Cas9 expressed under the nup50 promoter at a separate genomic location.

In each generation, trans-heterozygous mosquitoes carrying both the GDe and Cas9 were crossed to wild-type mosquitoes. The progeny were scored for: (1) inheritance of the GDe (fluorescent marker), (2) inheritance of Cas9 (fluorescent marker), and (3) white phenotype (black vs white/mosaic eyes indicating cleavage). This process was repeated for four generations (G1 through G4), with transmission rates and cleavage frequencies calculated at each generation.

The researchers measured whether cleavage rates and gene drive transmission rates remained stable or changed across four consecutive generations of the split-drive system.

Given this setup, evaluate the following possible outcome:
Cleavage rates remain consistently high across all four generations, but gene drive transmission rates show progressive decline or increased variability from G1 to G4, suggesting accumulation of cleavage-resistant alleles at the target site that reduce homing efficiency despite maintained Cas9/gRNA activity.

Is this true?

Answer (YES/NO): NO